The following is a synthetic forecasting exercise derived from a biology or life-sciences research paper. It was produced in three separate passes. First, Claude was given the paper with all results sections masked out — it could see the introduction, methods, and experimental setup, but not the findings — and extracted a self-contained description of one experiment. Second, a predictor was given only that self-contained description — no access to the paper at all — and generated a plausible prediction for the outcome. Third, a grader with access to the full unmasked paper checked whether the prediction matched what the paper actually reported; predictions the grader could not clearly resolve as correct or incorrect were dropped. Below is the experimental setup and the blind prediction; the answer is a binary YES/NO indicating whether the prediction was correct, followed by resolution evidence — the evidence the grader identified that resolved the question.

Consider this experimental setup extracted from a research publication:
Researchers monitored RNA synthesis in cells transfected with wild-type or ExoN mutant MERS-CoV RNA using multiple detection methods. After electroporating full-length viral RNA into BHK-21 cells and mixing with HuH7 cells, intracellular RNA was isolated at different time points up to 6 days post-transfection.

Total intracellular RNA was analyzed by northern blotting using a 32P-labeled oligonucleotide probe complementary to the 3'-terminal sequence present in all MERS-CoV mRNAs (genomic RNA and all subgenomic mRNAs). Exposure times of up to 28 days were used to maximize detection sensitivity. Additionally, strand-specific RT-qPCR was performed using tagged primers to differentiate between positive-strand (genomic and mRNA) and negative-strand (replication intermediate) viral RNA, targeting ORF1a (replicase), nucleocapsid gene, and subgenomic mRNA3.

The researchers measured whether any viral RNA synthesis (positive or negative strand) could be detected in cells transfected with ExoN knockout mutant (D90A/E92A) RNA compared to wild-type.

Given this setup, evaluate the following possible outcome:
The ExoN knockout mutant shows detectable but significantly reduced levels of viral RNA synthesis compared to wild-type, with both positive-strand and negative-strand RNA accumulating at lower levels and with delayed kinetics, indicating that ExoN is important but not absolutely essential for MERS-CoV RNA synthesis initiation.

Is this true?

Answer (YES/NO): NO